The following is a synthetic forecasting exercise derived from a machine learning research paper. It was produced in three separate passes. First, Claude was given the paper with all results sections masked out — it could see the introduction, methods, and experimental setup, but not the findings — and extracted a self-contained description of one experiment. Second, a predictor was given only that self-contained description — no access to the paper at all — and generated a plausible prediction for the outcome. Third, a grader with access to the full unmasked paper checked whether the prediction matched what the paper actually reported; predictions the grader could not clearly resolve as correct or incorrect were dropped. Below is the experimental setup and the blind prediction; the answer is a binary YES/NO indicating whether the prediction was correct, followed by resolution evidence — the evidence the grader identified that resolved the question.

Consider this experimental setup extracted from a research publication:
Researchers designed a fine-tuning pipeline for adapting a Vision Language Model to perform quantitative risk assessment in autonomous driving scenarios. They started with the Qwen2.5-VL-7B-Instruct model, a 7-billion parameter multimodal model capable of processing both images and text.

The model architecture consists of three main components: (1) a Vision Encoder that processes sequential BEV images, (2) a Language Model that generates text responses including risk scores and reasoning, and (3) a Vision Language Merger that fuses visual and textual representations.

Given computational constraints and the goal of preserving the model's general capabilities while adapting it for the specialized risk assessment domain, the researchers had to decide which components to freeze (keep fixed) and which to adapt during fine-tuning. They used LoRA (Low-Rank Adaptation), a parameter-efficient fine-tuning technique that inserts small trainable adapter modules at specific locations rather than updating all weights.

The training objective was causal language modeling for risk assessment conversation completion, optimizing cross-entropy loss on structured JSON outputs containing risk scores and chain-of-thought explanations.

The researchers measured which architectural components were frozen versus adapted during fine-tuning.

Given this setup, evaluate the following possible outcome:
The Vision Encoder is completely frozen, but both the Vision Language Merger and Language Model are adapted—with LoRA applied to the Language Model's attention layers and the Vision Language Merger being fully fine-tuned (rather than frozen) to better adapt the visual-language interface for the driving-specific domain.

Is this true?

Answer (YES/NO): NO